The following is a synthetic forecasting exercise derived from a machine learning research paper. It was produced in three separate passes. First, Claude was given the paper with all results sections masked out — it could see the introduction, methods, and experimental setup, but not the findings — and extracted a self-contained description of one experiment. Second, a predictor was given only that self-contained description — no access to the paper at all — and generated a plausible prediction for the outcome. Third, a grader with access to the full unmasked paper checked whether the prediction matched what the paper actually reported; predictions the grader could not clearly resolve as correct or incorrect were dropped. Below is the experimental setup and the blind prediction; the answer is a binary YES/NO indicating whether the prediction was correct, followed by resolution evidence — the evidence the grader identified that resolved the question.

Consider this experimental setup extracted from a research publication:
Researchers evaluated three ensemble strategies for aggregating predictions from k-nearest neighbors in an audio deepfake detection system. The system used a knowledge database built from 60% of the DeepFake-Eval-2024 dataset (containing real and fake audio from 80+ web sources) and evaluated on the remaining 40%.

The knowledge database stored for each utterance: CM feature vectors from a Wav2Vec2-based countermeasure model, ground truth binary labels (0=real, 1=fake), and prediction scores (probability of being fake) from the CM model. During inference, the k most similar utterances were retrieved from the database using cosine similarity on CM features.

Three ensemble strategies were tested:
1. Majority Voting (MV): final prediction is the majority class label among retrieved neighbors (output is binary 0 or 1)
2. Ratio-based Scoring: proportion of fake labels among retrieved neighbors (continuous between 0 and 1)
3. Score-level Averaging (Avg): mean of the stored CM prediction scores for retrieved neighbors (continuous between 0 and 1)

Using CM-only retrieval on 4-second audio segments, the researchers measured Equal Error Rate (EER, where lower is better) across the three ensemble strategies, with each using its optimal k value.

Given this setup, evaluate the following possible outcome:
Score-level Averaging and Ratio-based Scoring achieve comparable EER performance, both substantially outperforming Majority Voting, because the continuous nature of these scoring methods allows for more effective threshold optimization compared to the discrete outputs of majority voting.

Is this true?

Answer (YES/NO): NO